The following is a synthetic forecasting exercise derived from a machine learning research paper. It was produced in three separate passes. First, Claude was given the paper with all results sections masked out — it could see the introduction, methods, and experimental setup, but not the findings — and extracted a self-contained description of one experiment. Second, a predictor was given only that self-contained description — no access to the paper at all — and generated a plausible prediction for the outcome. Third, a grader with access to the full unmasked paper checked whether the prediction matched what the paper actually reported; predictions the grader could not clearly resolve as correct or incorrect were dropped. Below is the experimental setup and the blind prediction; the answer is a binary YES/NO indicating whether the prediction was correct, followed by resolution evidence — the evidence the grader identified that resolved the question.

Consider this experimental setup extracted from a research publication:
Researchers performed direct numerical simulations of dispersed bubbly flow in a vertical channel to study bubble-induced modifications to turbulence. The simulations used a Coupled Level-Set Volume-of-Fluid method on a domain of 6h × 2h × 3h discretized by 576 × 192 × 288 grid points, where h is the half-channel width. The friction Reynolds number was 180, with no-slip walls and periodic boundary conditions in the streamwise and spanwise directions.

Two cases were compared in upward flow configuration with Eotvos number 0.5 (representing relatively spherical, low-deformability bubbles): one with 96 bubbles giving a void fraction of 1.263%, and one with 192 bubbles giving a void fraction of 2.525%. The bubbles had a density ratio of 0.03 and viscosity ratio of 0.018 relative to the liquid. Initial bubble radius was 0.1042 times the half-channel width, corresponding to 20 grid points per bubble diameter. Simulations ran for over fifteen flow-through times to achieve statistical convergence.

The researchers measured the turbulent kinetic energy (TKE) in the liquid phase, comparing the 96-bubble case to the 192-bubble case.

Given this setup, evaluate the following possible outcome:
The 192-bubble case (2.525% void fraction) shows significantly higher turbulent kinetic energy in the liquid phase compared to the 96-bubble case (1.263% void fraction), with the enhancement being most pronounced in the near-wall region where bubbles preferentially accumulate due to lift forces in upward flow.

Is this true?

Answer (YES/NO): NO